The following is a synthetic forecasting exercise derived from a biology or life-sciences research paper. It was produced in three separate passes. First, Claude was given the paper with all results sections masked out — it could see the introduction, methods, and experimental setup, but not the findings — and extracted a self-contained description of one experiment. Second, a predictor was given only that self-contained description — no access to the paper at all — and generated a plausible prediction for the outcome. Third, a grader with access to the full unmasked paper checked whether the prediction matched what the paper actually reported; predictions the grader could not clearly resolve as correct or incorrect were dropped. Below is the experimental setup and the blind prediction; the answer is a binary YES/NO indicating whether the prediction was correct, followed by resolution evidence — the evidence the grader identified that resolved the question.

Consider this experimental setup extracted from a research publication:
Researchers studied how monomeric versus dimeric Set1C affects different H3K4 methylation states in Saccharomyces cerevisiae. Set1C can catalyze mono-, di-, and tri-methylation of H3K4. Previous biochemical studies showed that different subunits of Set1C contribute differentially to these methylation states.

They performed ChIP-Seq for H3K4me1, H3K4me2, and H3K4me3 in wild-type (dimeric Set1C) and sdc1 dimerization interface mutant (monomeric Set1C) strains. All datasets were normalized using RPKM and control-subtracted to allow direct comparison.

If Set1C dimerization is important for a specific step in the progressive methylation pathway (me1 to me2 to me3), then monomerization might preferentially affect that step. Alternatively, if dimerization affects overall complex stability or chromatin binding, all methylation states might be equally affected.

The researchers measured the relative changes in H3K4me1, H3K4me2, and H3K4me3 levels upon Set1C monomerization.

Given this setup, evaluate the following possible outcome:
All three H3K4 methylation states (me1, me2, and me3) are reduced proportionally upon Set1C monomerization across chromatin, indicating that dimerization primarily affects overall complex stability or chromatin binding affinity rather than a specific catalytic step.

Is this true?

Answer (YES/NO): NO